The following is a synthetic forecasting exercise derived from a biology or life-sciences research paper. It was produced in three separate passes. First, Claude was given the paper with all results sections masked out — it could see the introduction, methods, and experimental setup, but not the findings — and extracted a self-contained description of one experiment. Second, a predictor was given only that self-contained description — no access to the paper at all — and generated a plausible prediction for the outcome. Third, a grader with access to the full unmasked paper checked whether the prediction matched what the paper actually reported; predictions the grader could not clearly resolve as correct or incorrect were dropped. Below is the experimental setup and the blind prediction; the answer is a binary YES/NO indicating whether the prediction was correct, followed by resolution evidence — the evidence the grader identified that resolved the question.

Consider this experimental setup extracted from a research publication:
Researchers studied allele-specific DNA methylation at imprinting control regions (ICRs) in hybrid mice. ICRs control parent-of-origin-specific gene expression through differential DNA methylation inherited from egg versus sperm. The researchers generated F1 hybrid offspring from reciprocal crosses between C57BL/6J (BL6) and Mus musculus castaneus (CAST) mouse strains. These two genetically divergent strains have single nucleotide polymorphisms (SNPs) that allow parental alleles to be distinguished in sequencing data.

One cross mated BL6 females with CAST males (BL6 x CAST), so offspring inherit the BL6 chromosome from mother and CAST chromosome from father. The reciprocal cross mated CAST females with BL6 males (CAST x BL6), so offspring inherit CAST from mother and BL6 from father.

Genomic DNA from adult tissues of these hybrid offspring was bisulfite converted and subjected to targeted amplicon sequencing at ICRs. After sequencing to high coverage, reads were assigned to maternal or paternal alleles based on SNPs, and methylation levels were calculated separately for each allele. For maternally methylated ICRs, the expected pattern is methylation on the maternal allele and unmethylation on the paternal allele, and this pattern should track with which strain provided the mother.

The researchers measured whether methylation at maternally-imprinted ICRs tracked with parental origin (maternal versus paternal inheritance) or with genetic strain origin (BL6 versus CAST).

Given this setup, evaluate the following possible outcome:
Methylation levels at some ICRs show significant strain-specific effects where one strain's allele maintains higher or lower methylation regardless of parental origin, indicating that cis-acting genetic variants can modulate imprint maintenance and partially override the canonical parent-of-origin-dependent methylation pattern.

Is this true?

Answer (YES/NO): NO